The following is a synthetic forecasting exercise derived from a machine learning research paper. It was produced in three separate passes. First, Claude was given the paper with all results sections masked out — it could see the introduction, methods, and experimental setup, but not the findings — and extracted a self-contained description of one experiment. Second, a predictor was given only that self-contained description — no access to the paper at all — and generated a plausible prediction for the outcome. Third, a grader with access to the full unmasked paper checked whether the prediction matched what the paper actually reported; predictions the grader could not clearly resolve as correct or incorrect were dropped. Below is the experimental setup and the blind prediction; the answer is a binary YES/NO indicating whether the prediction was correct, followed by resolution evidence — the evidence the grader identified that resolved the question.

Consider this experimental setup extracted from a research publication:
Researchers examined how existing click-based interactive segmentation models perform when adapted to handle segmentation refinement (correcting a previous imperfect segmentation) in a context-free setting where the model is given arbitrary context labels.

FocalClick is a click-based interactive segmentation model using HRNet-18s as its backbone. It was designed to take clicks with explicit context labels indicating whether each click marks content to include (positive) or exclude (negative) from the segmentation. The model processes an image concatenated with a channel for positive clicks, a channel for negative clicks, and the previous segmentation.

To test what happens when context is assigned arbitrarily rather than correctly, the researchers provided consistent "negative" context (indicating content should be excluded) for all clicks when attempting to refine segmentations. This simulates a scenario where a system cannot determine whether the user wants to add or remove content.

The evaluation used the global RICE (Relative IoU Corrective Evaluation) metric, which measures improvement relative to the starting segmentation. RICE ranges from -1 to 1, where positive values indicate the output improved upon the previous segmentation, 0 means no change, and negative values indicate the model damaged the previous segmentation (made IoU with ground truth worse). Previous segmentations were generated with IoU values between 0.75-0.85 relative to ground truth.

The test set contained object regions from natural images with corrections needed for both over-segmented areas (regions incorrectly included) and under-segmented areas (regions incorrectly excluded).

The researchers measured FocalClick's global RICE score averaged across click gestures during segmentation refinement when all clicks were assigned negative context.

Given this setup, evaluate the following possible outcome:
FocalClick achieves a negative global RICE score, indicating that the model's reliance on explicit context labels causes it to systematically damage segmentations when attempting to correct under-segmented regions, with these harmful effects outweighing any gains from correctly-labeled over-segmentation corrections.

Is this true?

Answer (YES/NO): YES